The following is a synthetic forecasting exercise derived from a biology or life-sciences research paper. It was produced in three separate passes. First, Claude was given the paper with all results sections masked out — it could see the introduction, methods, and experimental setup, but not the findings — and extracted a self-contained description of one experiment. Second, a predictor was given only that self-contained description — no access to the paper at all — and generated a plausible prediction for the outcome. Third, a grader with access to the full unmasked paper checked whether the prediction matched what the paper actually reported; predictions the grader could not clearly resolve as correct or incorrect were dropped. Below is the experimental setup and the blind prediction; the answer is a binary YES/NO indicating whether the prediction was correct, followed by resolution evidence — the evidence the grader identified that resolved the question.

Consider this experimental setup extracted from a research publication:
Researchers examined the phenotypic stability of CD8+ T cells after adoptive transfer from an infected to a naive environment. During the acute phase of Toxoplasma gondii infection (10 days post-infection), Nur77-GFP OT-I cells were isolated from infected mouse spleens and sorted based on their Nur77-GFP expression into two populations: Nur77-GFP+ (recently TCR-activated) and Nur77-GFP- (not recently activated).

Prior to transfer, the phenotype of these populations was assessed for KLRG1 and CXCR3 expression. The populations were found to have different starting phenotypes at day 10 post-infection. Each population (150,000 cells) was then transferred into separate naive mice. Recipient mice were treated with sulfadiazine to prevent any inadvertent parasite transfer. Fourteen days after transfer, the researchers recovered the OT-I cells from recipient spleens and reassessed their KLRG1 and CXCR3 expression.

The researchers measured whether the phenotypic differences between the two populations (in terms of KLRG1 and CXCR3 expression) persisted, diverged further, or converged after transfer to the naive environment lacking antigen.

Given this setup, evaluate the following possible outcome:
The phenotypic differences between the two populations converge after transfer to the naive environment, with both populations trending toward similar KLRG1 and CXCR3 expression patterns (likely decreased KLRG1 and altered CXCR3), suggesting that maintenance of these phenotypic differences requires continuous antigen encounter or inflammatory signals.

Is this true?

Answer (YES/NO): NO